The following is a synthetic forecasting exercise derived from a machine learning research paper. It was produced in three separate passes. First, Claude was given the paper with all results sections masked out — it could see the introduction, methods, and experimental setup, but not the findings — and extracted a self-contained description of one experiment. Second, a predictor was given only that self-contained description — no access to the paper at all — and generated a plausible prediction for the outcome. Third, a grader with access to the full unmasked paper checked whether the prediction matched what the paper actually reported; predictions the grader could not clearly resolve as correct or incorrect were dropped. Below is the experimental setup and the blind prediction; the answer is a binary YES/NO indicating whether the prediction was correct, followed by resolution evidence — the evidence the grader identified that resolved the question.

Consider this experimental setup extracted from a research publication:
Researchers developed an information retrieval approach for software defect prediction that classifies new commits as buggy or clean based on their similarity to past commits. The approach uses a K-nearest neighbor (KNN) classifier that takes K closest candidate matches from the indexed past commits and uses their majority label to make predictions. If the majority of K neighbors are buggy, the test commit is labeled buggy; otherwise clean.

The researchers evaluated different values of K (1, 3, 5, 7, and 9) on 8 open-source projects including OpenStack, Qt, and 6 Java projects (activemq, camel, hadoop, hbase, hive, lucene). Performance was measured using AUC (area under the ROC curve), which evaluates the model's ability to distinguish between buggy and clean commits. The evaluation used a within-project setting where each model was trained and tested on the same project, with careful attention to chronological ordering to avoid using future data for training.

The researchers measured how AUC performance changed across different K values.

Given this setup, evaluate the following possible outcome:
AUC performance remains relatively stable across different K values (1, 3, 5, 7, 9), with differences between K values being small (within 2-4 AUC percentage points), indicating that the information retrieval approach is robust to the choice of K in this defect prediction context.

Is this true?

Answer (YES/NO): NO